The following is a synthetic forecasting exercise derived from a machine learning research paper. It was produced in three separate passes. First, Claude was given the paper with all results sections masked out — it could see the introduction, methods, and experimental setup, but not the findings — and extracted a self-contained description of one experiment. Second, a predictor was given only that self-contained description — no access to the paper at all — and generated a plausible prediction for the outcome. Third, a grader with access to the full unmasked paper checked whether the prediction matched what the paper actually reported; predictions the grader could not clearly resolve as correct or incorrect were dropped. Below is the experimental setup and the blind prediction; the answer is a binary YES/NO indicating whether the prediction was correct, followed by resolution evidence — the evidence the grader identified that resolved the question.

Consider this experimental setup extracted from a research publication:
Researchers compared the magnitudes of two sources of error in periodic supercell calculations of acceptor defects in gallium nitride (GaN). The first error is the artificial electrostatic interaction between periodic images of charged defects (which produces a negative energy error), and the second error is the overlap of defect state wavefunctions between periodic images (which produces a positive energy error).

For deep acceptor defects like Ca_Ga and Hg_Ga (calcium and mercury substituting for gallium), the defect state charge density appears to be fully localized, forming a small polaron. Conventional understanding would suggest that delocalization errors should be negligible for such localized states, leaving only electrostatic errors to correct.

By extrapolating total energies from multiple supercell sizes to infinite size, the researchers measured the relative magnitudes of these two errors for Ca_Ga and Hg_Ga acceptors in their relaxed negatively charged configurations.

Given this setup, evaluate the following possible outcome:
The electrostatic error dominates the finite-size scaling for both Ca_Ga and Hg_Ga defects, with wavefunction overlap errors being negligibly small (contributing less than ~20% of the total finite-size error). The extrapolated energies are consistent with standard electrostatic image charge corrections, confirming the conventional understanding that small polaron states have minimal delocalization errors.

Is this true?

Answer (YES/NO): NO